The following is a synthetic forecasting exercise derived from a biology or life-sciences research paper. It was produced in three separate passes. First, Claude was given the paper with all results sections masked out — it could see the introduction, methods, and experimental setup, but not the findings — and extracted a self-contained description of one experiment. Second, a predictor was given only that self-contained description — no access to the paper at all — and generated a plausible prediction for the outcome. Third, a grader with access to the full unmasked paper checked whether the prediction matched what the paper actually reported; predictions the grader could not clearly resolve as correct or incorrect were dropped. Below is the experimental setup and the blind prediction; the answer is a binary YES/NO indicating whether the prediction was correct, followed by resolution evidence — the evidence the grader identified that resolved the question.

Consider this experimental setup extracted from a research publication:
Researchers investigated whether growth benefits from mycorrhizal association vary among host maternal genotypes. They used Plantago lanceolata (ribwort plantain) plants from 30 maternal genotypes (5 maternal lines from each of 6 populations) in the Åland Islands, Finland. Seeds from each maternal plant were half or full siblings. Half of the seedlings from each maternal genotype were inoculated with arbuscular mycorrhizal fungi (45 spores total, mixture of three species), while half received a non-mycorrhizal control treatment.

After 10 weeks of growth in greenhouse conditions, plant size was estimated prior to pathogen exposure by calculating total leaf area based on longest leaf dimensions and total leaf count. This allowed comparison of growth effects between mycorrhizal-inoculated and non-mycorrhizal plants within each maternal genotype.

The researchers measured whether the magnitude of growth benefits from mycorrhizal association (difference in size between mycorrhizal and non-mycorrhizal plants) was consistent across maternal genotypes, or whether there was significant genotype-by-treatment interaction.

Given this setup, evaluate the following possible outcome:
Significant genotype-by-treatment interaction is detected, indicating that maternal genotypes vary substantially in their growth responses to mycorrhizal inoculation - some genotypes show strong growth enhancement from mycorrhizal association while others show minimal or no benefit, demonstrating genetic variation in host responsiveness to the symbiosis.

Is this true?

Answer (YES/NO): YES